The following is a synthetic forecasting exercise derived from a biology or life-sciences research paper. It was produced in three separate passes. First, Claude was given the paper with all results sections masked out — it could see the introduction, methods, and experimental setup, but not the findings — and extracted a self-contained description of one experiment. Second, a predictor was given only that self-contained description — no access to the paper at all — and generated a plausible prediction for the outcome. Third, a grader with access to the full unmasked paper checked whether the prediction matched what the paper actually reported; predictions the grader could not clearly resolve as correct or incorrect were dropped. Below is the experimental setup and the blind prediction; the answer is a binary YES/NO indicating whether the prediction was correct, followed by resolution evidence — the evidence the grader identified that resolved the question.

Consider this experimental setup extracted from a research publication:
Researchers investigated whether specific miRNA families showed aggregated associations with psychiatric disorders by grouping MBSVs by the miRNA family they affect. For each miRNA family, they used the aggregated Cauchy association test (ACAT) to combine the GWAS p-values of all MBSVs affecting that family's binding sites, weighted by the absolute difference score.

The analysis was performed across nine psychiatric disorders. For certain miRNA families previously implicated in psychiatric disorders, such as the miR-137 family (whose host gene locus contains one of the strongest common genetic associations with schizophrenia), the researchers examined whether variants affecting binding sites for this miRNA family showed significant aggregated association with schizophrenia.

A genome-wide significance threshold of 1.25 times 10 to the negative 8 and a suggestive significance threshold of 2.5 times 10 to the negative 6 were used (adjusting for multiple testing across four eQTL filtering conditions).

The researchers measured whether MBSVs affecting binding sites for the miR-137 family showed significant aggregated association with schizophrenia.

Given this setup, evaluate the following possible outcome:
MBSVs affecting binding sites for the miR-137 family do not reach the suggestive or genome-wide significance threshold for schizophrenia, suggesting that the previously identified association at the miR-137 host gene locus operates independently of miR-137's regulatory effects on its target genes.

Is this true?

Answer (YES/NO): YES